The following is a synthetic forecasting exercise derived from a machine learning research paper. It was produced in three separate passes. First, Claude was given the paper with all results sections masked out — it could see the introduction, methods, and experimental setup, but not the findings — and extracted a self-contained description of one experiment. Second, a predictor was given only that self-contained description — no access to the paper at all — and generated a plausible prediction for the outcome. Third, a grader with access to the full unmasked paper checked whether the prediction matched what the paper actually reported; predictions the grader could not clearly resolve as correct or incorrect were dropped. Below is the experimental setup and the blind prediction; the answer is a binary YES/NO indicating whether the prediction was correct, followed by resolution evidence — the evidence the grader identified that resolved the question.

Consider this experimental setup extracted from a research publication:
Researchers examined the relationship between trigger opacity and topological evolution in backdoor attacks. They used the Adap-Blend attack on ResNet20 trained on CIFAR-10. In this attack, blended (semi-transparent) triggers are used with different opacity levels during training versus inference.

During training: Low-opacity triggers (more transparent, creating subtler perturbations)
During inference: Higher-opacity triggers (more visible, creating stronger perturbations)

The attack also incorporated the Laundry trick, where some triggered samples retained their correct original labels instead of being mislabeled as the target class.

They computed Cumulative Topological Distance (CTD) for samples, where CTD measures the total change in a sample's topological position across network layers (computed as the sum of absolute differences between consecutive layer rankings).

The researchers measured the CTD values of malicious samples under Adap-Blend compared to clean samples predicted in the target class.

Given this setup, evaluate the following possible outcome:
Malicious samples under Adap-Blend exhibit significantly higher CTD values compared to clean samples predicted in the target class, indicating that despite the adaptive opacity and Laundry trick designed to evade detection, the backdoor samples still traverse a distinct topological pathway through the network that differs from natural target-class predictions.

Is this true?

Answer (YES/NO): YES